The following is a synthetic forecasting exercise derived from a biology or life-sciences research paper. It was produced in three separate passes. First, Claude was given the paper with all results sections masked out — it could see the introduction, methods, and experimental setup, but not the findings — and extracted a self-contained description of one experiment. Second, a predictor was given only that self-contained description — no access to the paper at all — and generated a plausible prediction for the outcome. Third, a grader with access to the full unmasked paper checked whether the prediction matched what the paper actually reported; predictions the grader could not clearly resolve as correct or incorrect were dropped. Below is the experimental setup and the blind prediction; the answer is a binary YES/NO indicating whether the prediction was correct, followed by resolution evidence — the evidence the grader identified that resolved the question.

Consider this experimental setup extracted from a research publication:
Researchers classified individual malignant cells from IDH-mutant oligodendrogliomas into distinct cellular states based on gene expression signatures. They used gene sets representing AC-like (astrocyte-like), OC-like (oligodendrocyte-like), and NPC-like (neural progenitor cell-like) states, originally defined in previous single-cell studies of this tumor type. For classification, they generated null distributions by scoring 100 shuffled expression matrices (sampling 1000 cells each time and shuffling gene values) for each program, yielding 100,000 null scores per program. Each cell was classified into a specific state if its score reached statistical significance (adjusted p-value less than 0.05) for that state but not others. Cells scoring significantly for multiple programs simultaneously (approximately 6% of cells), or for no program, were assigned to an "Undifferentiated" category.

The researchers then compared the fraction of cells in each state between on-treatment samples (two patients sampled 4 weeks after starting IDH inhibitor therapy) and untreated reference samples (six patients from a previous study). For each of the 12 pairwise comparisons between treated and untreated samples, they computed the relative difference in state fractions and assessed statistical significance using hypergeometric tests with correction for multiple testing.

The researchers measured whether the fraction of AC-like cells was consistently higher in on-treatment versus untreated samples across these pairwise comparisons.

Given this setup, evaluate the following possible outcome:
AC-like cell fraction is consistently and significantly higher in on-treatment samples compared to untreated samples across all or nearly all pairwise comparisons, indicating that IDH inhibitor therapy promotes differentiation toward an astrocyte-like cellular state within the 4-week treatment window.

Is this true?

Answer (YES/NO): YES